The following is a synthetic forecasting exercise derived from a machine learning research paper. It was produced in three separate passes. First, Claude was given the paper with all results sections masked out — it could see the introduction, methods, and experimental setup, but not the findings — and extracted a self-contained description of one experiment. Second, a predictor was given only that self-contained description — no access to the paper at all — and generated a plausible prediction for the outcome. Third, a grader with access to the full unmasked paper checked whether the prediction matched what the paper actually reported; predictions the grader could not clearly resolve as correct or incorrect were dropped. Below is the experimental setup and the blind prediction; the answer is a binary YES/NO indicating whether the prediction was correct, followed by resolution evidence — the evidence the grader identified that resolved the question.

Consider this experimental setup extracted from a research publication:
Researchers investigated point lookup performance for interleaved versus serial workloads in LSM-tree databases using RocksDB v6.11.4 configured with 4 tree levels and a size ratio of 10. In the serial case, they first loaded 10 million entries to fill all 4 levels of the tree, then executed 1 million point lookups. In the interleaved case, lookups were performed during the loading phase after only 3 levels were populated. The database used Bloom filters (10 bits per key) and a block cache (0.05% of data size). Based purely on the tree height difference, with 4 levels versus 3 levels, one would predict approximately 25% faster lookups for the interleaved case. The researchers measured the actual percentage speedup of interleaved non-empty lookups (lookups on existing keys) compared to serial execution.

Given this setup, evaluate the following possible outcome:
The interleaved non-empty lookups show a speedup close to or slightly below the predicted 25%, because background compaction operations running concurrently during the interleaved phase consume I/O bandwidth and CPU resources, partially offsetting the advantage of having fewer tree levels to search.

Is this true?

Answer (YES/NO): NO